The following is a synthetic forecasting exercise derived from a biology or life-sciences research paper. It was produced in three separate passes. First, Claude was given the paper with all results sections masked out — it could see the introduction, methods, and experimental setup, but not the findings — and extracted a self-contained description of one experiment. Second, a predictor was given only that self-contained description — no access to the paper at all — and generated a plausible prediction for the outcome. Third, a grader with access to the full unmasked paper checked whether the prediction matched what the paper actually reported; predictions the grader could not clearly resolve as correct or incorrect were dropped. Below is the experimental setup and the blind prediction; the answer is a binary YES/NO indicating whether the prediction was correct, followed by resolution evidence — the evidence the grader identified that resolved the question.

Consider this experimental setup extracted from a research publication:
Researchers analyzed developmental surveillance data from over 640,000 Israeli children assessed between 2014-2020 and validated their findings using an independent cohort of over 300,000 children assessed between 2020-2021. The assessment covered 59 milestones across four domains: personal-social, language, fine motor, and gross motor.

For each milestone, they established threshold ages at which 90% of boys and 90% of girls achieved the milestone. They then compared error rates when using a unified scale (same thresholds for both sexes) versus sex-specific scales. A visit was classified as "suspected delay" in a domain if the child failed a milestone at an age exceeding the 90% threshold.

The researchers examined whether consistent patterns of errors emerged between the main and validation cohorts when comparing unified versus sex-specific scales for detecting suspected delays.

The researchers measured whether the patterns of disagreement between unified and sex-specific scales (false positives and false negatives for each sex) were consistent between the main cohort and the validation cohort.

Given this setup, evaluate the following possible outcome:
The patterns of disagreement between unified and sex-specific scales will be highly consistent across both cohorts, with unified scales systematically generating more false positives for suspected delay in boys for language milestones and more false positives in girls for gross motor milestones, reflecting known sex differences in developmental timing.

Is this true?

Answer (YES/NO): NO